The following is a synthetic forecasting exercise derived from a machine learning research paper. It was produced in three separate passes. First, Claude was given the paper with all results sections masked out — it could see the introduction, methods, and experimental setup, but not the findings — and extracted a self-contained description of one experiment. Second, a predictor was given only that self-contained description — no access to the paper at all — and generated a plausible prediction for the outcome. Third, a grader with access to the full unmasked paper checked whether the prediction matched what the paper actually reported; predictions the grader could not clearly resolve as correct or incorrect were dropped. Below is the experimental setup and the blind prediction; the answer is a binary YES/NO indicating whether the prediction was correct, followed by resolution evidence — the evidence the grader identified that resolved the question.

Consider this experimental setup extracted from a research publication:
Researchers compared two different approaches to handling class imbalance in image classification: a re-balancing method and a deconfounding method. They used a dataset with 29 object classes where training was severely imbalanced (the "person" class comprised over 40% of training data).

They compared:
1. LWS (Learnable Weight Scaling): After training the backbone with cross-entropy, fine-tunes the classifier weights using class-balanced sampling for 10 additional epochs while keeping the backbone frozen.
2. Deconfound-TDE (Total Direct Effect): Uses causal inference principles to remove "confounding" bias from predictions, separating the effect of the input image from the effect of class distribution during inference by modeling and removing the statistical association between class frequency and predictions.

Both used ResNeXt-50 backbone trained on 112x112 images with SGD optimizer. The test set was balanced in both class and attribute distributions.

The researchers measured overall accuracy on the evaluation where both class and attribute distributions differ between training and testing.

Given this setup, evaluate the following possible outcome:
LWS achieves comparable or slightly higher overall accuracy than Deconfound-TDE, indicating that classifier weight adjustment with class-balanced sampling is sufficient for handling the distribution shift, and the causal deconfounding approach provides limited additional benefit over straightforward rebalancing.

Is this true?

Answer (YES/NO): NO